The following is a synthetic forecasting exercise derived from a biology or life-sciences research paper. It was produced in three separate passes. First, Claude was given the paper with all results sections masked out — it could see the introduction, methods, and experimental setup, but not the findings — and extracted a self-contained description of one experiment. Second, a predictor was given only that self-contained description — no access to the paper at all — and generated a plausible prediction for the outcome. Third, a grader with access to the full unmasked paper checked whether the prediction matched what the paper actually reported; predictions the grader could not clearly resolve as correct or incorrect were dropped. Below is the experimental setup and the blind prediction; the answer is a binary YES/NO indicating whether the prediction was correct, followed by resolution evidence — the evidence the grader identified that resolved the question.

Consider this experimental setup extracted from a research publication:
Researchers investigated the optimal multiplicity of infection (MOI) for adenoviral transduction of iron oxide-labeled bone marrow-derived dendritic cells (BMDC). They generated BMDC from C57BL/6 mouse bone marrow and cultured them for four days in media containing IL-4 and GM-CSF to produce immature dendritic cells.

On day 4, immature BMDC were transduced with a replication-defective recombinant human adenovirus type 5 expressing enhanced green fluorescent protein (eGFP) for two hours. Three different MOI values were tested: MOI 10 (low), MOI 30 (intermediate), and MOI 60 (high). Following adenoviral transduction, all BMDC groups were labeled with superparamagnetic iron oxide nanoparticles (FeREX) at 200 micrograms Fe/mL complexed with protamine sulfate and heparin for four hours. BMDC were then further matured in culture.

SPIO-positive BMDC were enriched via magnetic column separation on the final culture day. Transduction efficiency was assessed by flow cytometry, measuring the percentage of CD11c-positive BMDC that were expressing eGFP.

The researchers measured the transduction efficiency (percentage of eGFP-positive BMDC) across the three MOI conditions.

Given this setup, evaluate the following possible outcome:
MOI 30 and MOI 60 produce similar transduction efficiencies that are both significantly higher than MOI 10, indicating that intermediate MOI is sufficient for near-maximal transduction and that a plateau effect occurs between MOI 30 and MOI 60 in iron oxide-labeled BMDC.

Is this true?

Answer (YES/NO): NO